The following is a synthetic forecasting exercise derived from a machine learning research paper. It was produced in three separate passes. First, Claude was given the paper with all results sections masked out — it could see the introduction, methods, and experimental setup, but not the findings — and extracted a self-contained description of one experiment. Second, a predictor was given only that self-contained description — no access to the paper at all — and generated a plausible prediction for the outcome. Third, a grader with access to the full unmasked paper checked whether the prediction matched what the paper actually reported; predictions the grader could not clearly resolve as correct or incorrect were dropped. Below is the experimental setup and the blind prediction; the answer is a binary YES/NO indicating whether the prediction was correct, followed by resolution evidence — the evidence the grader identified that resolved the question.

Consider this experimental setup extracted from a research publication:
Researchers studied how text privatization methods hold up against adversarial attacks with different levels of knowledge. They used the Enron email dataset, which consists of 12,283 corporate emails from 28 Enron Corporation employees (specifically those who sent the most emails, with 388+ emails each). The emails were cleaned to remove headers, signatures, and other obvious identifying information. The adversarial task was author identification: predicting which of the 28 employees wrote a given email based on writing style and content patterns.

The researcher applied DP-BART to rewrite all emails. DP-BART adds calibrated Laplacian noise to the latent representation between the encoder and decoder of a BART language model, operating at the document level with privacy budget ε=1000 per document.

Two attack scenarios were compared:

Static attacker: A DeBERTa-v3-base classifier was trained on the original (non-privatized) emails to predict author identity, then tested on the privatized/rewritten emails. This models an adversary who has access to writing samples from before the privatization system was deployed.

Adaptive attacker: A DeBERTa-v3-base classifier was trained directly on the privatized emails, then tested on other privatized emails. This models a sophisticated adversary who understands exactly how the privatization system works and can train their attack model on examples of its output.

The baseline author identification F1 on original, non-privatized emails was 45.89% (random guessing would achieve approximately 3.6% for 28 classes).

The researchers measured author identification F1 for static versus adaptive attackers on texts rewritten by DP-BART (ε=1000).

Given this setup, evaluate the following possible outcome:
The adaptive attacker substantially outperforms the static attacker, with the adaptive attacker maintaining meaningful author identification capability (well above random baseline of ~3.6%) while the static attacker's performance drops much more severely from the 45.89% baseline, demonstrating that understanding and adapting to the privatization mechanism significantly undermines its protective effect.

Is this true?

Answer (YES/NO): NO